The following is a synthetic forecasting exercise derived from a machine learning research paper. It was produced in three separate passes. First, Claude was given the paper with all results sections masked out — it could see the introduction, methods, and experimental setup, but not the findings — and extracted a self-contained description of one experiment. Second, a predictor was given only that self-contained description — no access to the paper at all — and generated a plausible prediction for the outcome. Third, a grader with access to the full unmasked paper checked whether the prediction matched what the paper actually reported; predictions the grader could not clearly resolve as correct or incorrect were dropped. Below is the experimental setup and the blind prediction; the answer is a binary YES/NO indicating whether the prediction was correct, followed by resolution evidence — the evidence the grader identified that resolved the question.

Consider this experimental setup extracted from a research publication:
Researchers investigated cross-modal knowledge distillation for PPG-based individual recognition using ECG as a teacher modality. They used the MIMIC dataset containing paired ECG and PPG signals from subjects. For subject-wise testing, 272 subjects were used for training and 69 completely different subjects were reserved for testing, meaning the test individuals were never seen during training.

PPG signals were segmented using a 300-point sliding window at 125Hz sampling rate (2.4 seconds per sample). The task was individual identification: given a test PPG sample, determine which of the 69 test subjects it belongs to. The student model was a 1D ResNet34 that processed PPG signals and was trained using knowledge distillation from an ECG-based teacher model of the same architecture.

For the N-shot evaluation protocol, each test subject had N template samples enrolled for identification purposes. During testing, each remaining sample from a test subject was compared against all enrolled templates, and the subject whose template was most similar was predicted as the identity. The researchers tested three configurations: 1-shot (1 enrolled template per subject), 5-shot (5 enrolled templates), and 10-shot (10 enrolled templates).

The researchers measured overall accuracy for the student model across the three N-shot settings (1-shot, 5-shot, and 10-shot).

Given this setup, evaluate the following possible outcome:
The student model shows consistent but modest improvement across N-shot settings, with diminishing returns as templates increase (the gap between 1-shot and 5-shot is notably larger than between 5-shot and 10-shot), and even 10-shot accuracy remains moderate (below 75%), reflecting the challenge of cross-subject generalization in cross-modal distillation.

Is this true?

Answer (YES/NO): NO